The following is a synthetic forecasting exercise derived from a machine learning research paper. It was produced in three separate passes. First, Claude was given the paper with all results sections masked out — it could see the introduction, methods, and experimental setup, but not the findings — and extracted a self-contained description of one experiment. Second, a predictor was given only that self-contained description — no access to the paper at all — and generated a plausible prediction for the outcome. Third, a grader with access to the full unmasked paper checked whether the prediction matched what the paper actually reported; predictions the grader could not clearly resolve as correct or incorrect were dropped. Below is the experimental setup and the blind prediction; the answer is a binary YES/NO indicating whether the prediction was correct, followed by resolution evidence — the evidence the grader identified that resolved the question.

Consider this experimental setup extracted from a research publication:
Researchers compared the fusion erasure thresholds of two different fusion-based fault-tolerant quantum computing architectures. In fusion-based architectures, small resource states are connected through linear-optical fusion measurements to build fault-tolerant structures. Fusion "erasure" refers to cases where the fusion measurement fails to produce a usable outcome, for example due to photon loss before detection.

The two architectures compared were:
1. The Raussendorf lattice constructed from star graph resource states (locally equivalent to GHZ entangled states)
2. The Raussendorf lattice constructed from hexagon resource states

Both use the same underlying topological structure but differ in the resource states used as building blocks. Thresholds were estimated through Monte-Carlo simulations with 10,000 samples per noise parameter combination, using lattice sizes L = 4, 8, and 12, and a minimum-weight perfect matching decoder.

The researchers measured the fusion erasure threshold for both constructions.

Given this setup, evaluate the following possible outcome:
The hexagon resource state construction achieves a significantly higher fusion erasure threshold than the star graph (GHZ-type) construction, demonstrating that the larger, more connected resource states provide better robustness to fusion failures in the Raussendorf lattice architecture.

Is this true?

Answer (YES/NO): YES